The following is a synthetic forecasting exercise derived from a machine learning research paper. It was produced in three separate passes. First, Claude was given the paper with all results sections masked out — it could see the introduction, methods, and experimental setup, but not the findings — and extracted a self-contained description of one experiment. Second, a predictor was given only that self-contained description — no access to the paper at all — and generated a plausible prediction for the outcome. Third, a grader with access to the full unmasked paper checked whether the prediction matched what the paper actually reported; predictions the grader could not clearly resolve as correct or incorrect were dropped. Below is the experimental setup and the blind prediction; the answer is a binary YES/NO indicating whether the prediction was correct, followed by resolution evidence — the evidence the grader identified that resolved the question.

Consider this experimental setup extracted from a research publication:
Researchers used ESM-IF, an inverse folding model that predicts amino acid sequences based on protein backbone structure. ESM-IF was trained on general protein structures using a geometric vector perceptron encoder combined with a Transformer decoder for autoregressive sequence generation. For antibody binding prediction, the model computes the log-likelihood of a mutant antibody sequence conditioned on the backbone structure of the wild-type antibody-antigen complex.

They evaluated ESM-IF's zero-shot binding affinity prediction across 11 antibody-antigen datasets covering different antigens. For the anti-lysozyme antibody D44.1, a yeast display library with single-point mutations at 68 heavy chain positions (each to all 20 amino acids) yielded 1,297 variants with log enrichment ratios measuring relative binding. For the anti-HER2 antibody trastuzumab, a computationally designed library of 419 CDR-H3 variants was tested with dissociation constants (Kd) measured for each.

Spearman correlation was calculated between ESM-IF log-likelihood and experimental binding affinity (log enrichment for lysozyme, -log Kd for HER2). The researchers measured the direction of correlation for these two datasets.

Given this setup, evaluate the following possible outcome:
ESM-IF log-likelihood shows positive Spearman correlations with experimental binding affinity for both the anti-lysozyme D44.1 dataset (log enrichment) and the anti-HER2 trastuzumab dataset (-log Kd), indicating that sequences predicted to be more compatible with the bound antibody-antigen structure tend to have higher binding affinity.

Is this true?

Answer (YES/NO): NO